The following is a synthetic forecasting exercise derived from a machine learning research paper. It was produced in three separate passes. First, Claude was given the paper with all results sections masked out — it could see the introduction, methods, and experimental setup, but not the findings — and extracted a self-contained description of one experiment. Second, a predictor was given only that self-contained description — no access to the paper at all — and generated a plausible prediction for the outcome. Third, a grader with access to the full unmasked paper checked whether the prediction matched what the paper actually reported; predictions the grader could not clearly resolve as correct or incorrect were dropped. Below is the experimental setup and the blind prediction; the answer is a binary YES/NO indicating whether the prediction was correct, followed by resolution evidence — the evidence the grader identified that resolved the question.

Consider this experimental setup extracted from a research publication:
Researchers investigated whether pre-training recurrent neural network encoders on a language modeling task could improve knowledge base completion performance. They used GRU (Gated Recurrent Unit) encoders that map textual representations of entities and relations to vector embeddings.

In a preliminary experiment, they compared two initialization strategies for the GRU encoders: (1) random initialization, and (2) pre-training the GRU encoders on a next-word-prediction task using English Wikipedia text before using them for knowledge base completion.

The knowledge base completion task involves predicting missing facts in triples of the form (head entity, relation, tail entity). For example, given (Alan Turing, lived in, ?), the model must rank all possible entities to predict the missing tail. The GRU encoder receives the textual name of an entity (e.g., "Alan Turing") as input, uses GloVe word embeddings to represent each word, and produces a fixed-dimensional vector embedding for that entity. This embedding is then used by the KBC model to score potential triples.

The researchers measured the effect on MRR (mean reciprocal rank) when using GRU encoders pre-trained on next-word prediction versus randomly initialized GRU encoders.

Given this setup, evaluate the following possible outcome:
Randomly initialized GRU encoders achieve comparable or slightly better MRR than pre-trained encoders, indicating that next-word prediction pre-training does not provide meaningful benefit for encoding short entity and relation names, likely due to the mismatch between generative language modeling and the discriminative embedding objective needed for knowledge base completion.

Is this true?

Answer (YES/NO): YES